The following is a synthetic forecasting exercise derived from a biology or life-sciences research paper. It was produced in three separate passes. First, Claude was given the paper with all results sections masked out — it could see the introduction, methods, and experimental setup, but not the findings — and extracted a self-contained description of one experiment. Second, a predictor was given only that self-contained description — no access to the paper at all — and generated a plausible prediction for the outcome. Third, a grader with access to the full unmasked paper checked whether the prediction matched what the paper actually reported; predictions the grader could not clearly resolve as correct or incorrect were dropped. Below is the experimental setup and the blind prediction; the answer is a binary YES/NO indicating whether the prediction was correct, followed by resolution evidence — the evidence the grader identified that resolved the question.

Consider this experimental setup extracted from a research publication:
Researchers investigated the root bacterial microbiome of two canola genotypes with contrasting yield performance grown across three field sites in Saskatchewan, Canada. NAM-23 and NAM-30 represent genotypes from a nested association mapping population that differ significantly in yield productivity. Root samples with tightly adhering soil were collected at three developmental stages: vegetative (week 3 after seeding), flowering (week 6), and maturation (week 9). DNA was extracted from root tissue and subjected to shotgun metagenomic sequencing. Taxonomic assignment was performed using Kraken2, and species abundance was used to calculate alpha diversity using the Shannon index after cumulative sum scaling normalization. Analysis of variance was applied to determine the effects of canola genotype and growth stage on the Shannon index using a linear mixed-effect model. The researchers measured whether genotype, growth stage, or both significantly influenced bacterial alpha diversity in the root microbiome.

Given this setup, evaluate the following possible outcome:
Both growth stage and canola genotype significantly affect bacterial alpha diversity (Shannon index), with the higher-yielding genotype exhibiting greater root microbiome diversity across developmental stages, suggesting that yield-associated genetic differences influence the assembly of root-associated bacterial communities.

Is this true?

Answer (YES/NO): NO